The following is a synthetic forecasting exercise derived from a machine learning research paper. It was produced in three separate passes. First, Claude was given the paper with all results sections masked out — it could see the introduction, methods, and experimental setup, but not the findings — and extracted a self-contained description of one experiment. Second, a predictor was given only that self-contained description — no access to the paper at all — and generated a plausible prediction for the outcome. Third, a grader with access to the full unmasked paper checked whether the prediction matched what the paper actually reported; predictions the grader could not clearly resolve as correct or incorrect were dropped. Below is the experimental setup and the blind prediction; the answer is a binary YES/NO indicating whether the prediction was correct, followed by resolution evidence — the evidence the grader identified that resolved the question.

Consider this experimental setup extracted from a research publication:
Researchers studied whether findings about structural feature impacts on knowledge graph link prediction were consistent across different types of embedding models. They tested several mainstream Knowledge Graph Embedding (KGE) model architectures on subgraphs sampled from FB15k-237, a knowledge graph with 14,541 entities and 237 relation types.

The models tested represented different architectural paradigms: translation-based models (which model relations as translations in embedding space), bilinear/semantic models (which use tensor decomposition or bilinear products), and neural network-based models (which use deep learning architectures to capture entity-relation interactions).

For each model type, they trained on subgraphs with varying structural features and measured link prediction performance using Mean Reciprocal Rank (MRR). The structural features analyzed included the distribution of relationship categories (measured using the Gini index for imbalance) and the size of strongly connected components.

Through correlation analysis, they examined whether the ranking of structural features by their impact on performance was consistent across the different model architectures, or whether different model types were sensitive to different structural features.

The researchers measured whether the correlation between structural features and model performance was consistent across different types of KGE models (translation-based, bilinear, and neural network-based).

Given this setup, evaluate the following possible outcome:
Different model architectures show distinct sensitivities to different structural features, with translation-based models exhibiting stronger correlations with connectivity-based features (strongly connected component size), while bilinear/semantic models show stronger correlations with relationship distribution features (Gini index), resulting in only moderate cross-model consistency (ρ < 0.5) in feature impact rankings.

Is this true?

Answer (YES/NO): NO